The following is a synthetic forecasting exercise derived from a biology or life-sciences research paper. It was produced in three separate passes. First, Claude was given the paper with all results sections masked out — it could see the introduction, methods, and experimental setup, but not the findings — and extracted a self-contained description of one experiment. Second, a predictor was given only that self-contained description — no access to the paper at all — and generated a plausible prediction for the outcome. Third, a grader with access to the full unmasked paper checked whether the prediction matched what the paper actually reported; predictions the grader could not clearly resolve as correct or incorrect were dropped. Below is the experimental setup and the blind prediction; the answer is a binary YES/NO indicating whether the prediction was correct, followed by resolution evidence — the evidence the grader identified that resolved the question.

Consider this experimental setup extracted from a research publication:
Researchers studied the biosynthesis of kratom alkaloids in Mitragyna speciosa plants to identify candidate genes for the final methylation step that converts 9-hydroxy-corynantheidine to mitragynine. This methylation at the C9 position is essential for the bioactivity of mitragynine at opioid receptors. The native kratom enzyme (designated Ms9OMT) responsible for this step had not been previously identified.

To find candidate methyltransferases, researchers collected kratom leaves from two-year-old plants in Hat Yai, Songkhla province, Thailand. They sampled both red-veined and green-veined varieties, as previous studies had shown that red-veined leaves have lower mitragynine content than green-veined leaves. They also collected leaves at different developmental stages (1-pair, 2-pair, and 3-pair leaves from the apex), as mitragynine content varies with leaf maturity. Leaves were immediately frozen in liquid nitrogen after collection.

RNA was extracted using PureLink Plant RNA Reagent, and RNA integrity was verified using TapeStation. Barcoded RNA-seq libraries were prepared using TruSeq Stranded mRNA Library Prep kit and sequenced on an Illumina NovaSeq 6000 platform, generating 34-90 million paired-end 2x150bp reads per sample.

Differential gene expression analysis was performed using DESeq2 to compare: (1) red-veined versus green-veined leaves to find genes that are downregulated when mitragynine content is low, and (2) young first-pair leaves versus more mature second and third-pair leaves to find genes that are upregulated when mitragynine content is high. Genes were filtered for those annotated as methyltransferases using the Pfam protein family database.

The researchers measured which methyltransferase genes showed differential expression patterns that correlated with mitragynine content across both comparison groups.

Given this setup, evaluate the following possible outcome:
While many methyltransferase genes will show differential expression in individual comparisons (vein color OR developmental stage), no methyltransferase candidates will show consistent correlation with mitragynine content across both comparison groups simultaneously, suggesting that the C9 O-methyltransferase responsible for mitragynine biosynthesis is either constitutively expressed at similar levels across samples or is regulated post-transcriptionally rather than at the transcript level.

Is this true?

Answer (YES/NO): NO